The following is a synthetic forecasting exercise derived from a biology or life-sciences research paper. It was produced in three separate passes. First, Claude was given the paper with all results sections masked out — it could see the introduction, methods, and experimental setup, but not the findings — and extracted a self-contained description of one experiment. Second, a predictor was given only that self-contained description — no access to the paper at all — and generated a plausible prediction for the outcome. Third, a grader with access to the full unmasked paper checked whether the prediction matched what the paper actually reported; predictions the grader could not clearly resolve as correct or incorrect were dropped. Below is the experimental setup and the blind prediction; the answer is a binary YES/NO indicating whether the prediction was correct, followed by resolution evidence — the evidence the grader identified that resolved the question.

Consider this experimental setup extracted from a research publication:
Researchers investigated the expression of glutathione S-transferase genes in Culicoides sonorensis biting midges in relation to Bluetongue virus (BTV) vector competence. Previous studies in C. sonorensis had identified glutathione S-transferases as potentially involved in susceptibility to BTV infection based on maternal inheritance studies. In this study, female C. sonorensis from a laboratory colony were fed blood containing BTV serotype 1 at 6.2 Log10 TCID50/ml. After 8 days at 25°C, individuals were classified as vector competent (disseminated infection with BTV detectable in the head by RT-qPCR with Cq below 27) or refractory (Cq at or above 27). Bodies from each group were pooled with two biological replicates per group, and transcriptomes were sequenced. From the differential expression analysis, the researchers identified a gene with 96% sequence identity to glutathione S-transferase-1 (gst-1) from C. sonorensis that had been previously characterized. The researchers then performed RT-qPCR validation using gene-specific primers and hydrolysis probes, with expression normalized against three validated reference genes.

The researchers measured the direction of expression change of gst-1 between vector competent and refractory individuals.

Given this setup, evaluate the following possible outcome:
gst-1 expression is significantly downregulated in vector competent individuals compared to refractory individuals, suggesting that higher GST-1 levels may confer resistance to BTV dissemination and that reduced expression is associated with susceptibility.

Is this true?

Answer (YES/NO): YES